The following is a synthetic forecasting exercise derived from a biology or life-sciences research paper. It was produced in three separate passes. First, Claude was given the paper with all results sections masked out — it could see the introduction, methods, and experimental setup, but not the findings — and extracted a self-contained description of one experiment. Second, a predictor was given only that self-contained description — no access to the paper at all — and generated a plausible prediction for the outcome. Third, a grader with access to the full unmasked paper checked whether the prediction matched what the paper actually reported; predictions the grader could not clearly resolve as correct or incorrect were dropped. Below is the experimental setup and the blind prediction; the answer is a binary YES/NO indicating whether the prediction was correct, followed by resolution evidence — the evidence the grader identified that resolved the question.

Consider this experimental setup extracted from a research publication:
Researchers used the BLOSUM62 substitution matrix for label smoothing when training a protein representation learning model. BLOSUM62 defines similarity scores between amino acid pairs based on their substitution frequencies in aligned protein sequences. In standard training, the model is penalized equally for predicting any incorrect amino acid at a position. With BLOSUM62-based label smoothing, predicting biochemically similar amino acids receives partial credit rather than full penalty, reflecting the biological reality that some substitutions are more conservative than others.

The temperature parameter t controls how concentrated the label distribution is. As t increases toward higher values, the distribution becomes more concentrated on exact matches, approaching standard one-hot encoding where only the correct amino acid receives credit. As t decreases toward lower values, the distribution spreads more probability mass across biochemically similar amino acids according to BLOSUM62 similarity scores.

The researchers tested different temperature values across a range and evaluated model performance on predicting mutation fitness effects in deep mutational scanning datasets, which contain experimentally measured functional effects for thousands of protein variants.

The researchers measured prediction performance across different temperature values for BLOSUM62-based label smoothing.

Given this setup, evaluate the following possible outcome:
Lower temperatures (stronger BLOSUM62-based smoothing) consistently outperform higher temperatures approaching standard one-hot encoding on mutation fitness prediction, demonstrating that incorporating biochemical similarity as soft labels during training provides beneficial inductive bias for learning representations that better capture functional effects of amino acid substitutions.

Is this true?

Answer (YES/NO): NO